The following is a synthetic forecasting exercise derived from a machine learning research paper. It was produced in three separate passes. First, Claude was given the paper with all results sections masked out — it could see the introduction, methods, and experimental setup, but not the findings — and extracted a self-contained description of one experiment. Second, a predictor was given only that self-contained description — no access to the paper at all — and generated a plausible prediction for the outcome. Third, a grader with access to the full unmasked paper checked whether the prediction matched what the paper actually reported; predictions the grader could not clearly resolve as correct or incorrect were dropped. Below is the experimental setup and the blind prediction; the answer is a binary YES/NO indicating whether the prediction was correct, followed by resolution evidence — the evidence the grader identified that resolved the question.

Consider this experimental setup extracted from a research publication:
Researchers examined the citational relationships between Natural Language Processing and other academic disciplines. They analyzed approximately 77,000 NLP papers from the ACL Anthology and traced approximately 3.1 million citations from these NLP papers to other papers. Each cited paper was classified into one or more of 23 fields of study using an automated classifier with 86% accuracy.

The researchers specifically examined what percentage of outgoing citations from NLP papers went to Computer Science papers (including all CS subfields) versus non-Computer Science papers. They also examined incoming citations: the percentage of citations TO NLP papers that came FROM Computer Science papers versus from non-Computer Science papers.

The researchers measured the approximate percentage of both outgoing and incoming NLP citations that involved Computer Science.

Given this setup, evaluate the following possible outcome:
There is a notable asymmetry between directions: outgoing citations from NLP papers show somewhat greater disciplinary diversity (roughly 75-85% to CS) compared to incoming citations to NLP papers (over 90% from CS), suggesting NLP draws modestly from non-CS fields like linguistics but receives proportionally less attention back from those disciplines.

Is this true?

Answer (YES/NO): NO